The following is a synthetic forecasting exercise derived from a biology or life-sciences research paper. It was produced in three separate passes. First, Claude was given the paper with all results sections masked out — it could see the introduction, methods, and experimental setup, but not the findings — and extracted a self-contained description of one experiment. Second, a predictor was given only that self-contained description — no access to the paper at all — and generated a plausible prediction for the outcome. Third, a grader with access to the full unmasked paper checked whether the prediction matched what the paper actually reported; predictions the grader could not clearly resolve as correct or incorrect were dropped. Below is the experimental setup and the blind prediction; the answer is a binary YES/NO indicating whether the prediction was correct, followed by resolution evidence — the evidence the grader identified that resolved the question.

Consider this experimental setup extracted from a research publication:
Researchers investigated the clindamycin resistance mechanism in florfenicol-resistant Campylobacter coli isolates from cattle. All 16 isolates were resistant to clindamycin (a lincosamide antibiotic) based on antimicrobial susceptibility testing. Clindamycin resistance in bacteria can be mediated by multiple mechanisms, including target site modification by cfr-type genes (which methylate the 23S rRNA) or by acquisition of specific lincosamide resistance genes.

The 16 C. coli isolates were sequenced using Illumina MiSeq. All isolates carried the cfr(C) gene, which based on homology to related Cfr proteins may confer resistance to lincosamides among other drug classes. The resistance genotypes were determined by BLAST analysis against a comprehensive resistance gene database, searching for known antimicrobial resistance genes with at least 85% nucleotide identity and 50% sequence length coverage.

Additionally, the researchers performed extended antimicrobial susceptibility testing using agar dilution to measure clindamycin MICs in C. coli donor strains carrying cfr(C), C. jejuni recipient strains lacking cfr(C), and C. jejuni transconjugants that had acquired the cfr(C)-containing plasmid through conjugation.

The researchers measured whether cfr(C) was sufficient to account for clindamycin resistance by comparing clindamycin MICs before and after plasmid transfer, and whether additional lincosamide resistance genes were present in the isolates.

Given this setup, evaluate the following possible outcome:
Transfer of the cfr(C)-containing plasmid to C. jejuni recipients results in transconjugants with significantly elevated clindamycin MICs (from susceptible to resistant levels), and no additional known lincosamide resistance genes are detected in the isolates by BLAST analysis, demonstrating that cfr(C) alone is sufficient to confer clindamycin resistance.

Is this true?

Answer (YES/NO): YES